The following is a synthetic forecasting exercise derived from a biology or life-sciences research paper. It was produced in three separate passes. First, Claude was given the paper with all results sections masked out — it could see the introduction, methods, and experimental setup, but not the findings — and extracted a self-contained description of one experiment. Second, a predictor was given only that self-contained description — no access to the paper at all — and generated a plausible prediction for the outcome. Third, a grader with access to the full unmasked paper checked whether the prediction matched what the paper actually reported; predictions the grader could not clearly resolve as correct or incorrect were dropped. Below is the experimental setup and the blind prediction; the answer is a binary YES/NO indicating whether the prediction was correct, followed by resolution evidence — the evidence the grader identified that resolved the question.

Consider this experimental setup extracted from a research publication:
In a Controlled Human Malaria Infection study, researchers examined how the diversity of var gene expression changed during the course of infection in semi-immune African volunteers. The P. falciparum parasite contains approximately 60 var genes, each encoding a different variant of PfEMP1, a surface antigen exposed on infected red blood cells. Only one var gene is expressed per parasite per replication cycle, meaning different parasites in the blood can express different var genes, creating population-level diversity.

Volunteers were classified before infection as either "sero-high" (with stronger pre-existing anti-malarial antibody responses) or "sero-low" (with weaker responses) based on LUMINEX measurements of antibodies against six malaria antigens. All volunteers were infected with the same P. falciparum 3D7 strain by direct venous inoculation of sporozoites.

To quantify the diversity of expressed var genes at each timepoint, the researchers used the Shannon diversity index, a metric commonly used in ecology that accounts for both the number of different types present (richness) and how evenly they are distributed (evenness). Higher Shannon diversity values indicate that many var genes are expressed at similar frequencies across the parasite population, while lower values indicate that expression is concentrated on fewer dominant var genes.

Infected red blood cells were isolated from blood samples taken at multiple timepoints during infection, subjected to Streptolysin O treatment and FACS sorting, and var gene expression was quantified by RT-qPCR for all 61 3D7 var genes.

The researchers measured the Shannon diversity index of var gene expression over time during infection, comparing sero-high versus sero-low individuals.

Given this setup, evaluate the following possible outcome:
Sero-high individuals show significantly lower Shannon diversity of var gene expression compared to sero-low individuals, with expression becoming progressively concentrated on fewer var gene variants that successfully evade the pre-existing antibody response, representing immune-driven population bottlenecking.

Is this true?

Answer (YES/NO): YES